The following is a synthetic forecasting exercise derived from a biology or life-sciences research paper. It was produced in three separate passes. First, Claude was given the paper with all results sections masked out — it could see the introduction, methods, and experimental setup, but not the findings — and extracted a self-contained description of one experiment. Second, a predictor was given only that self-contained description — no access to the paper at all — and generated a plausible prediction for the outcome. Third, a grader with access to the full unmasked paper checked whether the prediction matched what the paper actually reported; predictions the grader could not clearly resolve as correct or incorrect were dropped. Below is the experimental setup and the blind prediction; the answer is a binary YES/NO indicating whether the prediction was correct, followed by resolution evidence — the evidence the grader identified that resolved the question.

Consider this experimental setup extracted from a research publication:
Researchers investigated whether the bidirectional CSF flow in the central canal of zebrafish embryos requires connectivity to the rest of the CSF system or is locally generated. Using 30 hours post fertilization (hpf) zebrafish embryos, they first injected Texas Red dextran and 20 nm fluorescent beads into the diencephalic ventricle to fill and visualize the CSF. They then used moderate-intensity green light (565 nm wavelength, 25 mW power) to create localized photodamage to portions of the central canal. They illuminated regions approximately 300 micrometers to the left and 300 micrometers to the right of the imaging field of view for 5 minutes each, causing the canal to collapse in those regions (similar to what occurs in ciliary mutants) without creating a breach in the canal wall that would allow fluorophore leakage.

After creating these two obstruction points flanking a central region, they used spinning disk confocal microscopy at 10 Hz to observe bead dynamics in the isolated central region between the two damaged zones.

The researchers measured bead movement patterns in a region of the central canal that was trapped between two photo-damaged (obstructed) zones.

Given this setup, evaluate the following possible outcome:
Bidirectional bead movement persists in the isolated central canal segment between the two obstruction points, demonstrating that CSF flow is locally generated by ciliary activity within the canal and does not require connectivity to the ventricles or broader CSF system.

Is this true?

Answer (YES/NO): YES